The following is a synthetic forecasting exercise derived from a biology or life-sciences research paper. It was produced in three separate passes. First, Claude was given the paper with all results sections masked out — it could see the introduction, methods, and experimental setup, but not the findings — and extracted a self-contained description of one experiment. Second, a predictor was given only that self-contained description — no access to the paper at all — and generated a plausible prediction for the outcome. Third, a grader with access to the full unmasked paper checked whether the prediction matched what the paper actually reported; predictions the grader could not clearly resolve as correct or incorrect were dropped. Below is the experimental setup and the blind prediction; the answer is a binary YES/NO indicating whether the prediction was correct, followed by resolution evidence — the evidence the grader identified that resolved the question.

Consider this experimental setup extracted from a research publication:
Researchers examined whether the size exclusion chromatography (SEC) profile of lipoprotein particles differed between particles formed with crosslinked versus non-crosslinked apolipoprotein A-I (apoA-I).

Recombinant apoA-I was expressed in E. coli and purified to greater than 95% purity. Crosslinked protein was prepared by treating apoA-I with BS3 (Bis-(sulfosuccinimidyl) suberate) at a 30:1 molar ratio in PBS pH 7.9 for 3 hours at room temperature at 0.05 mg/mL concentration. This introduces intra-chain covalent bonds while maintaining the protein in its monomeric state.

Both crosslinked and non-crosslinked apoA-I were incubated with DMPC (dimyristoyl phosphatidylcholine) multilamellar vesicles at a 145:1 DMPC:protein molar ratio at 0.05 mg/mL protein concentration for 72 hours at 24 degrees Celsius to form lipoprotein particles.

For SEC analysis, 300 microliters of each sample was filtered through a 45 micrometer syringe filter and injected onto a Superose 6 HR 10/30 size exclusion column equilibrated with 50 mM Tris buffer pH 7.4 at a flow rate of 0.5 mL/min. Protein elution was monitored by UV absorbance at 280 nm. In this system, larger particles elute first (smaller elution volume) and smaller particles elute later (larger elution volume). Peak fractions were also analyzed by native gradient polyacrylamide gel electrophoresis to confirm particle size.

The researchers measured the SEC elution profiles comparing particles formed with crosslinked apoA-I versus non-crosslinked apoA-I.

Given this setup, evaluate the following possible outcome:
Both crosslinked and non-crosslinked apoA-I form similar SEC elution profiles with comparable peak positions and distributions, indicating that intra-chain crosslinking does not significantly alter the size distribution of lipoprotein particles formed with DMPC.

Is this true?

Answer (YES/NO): NO